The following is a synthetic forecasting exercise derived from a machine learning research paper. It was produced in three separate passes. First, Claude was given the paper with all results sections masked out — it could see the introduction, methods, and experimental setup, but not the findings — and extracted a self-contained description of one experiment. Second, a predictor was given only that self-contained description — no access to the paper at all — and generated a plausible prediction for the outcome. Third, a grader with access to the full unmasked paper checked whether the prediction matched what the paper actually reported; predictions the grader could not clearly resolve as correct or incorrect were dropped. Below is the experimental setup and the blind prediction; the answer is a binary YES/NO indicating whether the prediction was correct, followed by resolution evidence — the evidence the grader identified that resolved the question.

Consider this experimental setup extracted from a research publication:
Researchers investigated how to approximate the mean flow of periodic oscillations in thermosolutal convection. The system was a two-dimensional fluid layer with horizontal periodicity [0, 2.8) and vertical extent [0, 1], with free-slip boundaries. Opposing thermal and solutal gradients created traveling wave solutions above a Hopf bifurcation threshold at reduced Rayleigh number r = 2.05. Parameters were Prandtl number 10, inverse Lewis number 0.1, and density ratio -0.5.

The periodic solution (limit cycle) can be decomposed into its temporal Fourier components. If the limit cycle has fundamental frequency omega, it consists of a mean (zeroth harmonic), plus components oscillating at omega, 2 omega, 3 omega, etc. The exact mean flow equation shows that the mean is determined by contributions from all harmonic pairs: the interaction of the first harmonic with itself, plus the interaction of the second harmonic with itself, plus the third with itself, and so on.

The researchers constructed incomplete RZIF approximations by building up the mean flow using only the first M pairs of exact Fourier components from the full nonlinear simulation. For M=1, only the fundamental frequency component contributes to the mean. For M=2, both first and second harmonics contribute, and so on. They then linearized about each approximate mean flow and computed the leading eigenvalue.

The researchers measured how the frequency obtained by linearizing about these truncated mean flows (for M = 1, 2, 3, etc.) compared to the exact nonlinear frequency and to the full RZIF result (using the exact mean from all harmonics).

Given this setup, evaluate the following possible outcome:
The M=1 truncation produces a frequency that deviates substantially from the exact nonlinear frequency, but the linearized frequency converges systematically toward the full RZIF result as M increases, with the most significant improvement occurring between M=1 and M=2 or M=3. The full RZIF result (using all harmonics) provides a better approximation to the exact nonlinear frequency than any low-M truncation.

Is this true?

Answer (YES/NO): NO